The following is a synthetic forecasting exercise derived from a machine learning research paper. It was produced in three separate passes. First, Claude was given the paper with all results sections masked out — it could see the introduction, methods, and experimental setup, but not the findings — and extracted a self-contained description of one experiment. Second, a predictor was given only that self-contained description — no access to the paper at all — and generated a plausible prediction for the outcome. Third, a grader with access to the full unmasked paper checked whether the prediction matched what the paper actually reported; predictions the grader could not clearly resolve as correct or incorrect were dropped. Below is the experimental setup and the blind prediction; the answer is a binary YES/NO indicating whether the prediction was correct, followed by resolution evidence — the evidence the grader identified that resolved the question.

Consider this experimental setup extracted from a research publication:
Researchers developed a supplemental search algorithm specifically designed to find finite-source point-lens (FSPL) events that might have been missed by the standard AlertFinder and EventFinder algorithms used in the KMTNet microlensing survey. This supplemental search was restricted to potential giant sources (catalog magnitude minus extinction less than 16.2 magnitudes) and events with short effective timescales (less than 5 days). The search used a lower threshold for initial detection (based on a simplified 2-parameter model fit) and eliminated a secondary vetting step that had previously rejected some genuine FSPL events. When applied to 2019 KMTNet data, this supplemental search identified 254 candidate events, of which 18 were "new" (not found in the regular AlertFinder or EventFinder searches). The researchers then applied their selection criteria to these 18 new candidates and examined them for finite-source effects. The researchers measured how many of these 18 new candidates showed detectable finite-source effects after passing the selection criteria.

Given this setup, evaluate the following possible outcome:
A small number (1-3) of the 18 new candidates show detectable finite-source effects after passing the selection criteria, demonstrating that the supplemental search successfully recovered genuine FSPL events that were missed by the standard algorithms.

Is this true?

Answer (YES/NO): NO